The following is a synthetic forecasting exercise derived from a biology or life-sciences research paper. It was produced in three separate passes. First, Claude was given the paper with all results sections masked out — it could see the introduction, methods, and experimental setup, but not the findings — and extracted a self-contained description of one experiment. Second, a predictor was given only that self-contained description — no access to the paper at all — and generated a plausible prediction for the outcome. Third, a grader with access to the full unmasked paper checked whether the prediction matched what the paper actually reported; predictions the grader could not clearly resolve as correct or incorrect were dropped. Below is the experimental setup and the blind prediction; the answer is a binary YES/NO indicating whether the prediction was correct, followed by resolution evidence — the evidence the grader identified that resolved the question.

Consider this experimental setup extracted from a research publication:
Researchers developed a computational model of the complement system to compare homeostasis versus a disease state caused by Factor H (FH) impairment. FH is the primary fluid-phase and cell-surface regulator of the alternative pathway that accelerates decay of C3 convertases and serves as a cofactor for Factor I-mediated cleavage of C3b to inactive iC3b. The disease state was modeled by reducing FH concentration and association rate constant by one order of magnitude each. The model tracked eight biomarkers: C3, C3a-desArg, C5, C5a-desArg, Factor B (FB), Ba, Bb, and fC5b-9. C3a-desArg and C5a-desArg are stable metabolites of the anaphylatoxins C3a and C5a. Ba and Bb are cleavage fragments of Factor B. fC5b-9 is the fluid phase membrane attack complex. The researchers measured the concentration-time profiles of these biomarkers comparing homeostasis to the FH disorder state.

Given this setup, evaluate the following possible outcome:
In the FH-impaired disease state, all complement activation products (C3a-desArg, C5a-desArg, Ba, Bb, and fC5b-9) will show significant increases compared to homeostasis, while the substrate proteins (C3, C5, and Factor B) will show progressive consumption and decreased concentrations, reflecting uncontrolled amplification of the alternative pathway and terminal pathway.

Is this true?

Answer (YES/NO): NO